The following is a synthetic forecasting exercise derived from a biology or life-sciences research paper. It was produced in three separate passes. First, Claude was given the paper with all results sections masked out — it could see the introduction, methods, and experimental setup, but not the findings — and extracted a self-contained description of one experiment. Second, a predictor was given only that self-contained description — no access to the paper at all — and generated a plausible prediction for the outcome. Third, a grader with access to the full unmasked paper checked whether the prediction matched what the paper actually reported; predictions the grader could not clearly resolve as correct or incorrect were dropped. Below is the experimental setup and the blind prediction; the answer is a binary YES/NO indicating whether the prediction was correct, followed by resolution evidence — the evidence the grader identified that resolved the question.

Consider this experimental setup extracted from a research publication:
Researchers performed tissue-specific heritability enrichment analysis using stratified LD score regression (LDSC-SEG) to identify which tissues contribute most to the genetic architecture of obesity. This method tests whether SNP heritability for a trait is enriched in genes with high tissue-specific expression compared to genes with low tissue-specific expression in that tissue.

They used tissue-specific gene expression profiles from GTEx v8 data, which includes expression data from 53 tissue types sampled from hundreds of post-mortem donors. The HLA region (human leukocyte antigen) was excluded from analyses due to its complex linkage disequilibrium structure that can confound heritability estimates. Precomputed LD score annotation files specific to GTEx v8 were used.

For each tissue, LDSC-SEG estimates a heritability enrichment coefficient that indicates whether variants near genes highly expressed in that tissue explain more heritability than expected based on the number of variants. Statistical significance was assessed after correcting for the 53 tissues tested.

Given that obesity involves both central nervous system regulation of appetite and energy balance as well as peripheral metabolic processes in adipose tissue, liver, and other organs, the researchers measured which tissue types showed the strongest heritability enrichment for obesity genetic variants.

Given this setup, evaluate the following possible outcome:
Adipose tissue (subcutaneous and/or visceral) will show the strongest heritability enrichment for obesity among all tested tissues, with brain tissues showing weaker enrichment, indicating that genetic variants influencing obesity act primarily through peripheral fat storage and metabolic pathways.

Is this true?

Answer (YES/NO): NO